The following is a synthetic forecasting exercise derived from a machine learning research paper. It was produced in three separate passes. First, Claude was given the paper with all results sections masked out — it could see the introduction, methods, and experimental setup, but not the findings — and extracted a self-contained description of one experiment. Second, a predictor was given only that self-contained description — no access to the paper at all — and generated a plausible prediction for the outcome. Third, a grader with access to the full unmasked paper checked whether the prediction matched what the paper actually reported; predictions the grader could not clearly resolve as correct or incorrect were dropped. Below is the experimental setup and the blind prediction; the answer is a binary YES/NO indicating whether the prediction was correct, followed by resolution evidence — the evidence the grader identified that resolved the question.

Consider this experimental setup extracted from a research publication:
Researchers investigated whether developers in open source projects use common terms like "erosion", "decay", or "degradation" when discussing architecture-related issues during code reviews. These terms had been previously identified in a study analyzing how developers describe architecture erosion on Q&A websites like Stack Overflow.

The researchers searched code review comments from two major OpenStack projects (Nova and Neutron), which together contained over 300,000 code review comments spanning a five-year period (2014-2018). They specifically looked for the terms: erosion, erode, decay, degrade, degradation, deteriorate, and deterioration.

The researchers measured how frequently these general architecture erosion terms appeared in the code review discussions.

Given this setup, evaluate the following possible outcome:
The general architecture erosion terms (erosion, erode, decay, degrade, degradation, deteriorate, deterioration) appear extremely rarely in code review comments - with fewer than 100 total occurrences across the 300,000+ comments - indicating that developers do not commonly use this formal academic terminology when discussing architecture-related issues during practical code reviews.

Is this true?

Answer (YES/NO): YES